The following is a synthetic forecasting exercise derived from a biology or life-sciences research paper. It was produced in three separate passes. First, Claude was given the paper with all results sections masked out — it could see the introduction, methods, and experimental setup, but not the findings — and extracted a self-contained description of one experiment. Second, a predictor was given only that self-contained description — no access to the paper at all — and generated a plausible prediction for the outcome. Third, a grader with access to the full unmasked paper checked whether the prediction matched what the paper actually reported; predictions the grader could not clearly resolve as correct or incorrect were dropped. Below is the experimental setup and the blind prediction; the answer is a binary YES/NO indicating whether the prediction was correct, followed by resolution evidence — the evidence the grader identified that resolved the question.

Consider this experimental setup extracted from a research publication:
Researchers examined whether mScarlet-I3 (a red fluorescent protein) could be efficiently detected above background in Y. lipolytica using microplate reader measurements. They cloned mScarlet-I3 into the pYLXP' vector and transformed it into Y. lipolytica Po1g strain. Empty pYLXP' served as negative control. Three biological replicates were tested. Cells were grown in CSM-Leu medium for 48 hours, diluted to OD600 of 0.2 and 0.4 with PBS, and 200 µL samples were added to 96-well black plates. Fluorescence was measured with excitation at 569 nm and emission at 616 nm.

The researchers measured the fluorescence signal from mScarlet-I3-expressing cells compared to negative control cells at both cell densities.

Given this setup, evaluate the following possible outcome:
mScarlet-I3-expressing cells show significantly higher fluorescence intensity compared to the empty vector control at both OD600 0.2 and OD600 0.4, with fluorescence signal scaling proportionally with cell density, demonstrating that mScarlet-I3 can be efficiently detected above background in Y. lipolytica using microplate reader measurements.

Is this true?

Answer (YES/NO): YES